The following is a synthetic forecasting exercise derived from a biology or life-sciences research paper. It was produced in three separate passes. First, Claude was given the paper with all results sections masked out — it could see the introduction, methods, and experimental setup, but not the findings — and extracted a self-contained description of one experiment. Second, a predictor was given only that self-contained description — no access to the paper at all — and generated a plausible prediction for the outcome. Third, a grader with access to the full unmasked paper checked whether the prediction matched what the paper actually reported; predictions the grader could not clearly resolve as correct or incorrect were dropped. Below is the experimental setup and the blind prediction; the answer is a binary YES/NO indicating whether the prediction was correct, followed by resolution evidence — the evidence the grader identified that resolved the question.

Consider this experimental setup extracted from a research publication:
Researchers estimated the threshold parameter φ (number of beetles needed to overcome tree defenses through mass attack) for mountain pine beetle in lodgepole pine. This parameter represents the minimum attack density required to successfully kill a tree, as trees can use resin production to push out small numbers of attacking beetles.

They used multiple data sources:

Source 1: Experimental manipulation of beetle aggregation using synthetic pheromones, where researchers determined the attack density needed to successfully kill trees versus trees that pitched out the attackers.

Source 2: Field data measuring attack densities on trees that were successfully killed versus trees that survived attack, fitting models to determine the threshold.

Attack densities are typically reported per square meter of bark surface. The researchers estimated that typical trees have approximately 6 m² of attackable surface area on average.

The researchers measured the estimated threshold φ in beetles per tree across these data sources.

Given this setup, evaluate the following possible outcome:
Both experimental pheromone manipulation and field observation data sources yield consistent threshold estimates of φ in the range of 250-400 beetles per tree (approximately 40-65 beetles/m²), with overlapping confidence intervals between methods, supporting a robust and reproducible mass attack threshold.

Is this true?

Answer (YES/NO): NO